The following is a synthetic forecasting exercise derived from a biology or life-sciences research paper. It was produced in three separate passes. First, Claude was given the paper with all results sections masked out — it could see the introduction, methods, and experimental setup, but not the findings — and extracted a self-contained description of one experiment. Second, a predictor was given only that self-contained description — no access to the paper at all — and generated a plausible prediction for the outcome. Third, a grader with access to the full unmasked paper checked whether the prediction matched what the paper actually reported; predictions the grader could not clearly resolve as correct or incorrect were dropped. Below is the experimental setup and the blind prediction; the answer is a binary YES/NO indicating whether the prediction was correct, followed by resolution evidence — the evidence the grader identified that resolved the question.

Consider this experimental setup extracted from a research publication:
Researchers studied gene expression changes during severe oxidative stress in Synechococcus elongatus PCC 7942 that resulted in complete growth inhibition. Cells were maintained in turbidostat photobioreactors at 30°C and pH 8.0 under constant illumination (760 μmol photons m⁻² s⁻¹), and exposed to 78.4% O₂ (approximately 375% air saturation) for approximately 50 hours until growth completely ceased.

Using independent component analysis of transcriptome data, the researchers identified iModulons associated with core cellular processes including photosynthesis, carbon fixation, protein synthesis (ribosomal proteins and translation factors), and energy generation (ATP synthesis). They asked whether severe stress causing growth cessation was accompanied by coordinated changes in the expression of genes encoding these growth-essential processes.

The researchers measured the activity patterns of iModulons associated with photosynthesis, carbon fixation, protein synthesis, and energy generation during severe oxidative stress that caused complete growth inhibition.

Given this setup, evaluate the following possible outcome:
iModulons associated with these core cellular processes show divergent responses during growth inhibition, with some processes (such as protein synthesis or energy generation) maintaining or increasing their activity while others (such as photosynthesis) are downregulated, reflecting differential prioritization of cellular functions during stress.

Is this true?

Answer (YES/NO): NO